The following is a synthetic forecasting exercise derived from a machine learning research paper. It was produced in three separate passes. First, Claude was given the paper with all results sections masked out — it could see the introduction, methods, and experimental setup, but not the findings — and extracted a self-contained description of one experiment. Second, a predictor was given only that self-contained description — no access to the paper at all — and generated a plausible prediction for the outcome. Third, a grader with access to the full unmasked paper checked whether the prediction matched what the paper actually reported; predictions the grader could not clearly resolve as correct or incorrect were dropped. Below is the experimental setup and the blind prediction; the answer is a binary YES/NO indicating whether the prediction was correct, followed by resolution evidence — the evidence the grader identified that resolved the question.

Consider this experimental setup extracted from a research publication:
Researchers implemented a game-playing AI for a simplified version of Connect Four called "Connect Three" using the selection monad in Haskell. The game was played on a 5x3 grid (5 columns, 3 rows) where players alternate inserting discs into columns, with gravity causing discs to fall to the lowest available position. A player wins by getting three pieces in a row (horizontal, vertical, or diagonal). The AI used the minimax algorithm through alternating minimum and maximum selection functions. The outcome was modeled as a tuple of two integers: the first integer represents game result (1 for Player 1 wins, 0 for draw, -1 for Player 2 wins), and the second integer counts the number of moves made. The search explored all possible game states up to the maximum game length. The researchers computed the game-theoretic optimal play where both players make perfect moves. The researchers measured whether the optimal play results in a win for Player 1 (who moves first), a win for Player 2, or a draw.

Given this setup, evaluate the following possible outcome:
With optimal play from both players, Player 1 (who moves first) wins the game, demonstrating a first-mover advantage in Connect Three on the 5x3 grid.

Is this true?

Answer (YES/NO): YES